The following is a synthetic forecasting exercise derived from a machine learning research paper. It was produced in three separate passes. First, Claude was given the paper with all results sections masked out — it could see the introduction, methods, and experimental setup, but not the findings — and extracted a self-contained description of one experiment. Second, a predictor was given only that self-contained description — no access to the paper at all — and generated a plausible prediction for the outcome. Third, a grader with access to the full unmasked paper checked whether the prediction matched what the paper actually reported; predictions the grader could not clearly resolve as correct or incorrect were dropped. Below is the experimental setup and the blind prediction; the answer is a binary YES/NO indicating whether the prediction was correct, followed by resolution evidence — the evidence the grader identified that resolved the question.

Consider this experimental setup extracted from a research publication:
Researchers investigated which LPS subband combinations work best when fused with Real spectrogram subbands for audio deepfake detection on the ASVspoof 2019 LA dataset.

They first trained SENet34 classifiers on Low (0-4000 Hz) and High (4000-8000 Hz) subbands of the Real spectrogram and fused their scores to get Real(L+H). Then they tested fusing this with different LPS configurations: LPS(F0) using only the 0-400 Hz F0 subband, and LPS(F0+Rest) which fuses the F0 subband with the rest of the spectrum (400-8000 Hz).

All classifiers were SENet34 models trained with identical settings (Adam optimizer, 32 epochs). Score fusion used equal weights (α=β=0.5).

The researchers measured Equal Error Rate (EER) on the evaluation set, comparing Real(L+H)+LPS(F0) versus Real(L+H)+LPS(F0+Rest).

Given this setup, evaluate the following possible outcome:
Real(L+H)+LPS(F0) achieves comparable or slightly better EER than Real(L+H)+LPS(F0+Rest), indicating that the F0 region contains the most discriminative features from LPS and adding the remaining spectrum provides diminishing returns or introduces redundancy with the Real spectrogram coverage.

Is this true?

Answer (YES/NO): NO